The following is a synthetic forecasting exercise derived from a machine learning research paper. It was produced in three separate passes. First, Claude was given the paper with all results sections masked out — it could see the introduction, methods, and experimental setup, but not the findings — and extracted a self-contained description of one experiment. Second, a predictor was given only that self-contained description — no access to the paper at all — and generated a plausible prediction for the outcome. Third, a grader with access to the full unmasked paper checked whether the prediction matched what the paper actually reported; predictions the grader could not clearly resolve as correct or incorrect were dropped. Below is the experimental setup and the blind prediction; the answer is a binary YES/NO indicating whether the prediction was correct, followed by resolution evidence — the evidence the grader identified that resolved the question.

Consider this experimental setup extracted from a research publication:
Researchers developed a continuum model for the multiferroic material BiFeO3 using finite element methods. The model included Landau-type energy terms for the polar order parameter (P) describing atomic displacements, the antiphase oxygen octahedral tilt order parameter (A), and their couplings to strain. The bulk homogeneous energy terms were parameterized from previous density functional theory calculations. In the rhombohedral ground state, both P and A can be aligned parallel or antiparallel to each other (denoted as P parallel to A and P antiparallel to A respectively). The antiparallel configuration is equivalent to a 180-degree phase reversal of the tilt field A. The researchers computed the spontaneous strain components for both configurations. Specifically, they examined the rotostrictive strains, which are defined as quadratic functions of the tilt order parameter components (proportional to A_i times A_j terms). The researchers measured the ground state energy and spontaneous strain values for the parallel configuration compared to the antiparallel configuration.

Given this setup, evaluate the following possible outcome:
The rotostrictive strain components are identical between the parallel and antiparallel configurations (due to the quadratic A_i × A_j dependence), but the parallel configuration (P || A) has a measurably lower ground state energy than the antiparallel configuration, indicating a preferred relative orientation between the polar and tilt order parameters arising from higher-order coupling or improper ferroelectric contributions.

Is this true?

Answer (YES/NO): NO